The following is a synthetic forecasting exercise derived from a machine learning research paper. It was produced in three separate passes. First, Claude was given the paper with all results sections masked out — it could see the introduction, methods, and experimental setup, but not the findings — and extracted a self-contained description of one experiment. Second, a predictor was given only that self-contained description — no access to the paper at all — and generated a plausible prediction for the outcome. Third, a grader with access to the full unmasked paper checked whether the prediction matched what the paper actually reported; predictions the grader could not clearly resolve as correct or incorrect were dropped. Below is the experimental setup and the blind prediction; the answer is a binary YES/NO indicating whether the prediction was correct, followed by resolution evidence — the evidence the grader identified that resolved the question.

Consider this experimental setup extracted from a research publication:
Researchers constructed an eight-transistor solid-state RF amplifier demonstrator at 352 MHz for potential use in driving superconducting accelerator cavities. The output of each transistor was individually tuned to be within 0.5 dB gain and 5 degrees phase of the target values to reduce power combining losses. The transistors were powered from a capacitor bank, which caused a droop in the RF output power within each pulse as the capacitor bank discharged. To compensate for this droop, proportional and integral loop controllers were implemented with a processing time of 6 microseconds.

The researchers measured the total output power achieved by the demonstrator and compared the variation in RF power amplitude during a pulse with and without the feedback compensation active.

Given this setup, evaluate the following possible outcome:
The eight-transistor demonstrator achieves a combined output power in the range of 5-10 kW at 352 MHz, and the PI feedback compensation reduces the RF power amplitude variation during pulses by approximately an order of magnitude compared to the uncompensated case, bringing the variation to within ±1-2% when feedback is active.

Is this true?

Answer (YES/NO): NO